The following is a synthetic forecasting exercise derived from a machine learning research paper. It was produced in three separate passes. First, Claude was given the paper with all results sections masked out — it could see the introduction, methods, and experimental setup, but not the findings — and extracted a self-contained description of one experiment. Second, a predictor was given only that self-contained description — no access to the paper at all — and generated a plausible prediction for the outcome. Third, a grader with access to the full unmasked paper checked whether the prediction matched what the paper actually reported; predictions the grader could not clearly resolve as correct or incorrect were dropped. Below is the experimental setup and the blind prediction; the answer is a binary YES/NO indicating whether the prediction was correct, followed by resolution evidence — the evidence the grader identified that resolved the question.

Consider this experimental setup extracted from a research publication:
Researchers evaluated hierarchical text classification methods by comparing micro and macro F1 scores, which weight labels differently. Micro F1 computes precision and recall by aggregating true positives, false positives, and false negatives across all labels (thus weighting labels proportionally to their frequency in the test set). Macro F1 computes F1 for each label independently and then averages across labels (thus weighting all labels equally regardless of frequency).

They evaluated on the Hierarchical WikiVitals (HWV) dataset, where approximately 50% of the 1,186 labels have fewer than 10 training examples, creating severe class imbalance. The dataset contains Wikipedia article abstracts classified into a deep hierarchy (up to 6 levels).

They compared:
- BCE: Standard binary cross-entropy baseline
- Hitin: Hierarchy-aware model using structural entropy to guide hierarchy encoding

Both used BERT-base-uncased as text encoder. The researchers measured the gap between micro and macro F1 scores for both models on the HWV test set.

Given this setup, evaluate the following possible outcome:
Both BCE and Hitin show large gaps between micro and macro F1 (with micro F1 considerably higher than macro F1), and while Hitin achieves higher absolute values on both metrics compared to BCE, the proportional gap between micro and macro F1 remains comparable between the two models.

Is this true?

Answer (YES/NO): NO